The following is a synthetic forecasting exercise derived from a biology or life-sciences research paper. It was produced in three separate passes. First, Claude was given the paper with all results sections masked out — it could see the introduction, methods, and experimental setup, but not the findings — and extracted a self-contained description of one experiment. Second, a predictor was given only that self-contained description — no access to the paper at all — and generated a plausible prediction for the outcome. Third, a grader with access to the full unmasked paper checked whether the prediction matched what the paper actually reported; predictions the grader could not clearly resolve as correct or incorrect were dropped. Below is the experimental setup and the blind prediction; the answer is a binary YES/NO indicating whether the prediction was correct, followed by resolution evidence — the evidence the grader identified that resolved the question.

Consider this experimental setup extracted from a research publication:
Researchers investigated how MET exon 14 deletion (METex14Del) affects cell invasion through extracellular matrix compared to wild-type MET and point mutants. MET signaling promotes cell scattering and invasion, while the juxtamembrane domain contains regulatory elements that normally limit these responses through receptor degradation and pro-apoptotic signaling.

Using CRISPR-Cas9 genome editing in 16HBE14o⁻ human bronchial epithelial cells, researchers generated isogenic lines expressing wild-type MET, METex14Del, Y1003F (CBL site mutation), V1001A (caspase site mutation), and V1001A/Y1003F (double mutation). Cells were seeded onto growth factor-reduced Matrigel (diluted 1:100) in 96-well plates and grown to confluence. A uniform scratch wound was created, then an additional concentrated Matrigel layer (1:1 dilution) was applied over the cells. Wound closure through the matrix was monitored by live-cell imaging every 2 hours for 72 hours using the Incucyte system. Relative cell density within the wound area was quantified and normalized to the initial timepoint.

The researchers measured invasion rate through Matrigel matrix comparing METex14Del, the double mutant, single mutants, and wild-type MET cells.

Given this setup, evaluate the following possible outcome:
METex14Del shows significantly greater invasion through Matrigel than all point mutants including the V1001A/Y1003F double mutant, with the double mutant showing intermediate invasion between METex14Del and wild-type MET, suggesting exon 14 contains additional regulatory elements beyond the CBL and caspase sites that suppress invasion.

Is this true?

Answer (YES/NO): NO